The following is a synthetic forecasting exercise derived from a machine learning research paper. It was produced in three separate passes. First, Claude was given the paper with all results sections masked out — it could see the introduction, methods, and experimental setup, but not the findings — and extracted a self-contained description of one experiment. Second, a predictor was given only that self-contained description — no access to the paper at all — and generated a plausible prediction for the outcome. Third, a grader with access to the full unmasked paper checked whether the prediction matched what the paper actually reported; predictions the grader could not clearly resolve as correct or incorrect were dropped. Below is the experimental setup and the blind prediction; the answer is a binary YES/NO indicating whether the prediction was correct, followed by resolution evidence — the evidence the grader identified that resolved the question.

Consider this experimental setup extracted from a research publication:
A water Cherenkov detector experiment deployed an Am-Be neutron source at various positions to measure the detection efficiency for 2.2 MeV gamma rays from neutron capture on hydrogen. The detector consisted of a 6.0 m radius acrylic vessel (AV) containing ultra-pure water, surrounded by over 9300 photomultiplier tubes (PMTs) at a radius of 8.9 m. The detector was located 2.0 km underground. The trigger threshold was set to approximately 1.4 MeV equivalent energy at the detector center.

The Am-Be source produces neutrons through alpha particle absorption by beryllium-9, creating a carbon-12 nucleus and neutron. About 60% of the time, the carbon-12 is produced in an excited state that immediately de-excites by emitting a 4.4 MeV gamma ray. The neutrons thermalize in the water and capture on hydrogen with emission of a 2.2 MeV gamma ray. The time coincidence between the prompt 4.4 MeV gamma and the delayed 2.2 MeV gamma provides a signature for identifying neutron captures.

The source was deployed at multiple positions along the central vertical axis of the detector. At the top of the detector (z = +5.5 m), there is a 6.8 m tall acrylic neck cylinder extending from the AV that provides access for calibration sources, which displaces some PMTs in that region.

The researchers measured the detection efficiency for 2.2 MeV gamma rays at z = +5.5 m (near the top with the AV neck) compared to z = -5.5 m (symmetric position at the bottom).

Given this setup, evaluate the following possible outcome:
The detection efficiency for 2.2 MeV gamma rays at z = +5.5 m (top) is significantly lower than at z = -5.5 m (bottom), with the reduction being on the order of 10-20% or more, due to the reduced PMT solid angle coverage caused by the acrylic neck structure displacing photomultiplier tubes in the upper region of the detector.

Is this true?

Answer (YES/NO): YES